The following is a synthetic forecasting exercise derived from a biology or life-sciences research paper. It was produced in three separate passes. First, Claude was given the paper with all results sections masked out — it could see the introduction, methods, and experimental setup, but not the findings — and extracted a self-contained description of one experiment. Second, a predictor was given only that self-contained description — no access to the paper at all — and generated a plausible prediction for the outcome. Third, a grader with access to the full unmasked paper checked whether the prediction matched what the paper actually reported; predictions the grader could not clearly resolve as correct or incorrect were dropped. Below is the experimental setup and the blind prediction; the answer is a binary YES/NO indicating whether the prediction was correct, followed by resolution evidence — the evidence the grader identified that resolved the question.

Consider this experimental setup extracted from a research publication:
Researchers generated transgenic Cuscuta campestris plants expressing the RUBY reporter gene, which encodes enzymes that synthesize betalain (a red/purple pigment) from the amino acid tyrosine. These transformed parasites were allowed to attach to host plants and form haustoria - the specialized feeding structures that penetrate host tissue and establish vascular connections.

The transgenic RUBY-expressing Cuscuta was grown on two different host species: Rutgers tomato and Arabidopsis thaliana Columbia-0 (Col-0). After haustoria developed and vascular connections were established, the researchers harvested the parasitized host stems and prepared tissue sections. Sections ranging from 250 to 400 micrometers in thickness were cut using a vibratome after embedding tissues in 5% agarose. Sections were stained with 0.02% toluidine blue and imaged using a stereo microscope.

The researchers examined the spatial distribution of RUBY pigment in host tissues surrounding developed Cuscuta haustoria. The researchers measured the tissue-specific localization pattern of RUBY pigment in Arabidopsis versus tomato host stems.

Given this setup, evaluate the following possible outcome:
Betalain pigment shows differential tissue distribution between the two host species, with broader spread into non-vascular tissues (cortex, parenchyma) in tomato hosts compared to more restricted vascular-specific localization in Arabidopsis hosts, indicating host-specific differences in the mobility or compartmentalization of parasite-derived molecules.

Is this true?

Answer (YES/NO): NO